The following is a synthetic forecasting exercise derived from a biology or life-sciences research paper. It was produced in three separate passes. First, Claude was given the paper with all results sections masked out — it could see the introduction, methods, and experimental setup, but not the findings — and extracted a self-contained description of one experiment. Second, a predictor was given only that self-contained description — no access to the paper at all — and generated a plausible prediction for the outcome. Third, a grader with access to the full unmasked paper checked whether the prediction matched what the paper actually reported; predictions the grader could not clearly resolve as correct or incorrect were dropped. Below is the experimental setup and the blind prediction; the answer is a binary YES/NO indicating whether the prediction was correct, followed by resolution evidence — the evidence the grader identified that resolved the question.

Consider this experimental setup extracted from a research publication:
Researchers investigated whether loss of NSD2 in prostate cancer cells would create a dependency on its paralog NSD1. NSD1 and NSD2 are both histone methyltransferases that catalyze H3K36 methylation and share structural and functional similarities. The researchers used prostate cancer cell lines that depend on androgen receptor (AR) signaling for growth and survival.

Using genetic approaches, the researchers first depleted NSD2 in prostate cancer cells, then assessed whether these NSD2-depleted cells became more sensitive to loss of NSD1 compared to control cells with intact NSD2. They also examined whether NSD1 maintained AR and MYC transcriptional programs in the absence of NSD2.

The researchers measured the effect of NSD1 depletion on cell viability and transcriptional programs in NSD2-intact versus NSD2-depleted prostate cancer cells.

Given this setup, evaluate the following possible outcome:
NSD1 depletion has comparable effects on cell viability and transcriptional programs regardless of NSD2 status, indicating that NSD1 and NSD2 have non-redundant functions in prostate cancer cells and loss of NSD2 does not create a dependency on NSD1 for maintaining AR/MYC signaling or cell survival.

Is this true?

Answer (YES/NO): NO